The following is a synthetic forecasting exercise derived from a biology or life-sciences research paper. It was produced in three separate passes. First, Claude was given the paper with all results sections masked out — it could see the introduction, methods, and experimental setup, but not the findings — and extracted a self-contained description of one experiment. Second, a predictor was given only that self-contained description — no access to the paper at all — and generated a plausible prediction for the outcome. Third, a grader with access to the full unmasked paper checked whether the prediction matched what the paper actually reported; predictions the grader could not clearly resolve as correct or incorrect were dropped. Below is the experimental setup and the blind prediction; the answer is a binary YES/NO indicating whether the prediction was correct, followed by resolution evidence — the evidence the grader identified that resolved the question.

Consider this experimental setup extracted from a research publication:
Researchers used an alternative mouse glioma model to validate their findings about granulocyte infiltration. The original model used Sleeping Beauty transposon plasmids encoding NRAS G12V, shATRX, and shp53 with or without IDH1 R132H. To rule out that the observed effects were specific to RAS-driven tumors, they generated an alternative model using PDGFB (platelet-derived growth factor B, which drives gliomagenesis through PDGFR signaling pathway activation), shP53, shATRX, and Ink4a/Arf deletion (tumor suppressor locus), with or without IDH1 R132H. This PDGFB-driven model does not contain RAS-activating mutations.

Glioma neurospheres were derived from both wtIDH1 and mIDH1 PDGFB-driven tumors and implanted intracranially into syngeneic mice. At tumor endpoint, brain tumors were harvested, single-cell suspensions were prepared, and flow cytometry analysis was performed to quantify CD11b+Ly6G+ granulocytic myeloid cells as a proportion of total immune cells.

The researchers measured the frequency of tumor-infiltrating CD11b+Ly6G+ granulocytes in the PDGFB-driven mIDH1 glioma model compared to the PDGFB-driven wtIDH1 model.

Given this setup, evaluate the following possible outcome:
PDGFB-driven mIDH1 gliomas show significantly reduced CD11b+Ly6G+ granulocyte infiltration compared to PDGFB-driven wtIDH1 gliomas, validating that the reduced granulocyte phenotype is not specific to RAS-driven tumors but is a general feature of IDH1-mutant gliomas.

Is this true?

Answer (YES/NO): NO